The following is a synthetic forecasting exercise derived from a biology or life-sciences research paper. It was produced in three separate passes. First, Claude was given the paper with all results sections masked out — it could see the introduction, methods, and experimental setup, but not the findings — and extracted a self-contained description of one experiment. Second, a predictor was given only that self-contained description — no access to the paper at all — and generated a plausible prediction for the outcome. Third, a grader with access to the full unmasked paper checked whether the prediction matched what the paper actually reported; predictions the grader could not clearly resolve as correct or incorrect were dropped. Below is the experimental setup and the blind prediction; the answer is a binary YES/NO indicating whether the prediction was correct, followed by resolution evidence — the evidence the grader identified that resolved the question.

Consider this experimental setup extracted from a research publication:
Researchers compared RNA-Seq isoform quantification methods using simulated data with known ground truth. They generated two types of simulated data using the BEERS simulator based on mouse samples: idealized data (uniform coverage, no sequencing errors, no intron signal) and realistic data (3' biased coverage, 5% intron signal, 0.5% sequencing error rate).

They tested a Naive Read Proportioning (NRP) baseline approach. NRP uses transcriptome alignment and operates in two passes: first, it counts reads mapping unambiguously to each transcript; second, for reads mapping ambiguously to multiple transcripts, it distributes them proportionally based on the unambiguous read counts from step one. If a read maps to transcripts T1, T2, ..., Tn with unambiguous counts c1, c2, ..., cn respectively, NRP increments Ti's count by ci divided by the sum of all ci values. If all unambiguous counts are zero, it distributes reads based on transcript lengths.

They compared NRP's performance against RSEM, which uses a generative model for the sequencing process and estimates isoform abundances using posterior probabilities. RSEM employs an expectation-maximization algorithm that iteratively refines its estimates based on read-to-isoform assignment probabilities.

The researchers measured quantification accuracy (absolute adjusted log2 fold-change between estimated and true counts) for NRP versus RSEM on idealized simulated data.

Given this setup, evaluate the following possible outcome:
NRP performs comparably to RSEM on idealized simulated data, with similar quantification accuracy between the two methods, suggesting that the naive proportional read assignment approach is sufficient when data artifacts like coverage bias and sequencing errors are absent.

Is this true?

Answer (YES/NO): NO